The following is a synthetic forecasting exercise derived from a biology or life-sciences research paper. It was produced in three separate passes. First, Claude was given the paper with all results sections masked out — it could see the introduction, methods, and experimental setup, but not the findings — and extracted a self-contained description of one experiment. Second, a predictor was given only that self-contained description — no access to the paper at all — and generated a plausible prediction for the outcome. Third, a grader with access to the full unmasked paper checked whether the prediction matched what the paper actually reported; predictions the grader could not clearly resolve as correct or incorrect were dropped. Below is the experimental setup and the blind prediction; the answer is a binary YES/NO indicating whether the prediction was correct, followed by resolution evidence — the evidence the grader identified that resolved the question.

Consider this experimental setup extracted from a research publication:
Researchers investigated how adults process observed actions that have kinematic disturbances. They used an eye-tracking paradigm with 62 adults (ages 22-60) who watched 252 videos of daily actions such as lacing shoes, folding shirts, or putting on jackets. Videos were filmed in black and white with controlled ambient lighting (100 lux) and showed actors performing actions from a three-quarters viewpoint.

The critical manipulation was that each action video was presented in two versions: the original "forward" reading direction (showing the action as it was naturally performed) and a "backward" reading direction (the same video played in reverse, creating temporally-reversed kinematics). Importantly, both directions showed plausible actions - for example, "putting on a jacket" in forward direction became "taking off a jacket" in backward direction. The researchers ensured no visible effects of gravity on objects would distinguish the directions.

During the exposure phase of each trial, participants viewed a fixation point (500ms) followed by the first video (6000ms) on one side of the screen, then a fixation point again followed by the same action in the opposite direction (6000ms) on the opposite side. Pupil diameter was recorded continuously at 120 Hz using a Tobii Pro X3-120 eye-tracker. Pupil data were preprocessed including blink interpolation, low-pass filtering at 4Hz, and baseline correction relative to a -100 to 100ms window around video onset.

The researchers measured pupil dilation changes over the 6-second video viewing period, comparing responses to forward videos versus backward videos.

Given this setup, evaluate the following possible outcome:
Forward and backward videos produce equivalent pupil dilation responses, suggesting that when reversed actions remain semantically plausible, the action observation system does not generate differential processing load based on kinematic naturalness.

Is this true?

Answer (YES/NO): NO